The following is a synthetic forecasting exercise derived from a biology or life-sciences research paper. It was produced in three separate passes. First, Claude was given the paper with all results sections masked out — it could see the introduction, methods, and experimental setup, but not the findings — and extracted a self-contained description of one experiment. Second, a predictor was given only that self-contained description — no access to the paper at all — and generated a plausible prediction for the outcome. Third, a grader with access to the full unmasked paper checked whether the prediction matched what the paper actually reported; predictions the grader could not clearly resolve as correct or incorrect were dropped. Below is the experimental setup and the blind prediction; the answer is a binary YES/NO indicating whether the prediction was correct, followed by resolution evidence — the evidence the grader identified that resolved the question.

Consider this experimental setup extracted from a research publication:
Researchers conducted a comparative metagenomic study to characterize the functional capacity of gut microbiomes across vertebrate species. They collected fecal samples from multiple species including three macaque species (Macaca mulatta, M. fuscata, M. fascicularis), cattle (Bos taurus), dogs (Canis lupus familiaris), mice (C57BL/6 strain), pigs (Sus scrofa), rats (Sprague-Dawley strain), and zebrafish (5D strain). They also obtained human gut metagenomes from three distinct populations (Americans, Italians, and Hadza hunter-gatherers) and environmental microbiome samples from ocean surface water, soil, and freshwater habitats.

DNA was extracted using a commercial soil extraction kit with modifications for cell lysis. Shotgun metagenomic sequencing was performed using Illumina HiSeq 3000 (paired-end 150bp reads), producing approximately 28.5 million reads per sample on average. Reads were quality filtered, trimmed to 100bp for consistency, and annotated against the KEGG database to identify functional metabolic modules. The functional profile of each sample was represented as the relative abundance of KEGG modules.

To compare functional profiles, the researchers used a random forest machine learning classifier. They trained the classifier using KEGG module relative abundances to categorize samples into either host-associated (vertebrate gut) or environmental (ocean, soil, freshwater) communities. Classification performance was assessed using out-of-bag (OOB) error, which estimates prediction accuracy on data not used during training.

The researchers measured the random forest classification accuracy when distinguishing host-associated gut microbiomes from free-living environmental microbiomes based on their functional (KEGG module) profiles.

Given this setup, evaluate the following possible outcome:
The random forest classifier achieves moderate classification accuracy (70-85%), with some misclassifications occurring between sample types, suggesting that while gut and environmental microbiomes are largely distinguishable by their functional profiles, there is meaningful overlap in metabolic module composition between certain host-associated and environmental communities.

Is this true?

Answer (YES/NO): NO